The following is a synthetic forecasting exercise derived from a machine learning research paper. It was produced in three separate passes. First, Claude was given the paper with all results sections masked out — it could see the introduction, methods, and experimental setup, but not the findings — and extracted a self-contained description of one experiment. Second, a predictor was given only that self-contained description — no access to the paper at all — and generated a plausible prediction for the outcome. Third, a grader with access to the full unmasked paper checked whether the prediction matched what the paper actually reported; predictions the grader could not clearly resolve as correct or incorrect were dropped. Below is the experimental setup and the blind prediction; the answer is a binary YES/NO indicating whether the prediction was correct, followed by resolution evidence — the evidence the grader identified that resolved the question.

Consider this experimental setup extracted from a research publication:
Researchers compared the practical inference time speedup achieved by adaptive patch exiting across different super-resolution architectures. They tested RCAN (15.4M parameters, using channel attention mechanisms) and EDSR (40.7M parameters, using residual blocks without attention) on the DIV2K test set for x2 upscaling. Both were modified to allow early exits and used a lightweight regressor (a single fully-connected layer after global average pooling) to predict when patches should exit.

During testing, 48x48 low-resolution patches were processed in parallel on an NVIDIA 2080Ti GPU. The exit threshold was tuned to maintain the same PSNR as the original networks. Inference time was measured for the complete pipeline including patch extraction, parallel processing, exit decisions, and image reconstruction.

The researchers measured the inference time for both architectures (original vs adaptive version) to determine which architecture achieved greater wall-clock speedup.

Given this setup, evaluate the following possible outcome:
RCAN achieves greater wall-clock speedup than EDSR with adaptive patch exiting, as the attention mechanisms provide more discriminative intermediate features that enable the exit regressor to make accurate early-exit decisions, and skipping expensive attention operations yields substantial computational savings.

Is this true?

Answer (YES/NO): NO